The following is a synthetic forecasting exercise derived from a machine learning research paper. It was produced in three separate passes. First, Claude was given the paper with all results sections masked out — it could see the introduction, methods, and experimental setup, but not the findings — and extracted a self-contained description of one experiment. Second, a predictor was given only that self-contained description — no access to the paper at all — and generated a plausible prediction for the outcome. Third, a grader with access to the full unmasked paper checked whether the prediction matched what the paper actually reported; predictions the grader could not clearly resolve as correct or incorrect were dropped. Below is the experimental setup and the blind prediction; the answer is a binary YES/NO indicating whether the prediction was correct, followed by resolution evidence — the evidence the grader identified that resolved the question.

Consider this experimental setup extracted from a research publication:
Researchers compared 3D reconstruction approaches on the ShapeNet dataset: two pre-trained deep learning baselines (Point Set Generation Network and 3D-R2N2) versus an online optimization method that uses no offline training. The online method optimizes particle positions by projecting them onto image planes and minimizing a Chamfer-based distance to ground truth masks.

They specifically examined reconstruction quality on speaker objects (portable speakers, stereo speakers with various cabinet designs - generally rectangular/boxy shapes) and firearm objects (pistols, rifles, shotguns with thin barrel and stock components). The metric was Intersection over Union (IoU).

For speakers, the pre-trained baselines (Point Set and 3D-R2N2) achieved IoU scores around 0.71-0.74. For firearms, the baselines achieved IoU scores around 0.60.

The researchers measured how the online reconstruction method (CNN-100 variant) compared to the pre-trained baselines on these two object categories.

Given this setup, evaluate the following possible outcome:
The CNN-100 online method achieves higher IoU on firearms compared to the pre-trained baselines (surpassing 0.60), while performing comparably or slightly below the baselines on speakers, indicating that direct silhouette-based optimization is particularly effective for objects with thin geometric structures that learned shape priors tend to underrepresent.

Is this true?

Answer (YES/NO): NO